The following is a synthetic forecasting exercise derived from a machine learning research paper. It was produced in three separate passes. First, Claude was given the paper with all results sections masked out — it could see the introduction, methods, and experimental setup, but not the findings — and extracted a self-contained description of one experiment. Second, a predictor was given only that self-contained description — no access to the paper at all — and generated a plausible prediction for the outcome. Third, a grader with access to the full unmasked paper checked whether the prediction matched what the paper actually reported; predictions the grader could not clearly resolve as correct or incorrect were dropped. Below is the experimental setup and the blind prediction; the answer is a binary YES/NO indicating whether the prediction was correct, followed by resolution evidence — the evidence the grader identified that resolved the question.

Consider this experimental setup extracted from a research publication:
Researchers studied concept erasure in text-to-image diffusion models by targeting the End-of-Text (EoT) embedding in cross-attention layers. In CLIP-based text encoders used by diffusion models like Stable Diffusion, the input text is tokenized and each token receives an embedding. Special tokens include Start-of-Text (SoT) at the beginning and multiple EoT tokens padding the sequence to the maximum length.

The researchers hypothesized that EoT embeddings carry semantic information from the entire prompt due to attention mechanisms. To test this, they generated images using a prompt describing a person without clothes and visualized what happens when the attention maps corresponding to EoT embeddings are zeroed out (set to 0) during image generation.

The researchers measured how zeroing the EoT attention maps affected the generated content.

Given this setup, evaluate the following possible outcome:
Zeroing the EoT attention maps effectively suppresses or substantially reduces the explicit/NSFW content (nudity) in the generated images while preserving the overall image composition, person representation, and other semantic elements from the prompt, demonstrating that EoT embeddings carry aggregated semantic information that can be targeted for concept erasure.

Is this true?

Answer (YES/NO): YES